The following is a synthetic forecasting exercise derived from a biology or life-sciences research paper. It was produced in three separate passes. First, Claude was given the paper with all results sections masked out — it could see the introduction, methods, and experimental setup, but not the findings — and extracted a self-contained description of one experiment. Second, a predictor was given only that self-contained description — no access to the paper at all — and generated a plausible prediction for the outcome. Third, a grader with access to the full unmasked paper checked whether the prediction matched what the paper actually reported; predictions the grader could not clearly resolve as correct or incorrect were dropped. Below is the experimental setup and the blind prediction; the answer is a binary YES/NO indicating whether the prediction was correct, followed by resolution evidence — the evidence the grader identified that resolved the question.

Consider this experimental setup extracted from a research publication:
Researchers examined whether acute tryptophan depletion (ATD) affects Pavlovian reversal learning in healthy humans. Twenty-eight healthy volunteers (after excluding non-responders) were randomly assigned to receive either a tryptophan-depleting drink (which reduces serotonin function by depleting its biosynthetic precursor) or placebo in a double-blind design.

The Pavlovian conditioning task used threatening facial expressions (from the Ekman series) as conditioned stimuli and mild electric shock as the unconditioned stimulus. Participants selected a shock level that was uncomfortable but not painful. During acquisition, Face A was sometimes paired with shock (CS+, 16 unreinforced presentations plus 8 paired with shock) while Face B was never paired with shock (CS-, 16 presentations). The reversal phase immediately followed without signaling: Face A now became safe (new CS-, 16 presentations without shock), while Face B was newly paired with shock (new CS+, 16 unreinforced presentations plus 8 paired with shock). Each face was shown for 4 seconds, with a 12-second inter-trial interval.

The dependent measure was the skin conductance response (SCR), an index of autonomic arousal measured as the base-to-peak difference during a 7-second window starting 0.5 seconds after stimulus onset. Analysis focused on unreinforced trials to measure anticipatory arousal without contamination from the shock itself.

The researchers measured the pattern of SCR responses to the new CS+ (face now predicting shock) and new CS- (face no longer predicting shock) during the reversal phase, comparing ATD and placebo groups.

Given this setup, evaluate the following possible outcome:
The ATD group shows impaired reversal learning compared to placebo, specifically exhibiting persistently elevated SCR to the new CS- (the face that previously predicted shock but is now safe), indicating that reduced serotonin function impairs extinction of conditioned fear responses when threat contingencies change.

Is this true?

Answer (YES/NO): NO